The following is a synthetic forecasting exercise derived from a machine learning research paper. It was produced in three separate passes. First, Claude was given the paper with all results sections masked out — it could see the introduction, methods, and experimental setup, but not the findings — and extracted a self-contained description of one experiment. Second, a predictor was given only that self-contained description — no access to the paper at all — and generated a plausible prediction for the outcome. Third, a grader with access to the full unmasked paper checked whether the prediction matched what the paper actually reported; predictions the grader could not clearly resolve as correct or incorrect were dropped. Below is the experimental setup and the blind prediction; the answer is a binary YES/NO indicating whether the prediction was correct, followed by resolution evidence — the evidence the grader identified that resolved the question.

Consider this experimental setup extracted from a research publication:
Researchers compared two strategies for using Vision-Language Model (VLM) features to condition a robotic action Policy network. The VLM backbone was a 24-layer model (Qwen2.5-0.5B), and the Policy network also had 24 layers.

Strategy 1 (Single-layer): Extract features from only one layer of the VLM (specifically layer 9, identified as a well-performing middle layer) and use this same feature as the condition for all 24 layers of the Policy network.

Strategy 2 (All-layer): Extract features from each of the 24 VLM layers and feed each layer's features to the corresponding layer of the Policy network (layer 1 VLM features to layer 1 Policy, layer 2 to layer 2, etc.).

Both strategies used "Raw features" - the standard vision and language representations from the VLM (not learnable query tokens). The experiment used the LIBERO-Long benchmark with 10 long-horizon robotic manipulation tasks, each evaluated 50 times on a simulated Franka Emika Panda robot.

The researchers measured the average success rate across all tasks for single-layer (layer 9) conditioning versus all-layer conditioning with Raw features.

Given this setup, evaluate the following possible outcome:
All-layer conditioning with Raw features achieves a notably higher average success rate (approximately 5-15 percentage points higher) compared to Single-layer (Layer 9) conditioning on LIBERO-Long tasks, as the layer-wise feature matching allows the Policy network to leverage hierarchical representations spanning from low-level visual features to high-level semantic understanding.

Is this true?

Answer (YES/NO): NO